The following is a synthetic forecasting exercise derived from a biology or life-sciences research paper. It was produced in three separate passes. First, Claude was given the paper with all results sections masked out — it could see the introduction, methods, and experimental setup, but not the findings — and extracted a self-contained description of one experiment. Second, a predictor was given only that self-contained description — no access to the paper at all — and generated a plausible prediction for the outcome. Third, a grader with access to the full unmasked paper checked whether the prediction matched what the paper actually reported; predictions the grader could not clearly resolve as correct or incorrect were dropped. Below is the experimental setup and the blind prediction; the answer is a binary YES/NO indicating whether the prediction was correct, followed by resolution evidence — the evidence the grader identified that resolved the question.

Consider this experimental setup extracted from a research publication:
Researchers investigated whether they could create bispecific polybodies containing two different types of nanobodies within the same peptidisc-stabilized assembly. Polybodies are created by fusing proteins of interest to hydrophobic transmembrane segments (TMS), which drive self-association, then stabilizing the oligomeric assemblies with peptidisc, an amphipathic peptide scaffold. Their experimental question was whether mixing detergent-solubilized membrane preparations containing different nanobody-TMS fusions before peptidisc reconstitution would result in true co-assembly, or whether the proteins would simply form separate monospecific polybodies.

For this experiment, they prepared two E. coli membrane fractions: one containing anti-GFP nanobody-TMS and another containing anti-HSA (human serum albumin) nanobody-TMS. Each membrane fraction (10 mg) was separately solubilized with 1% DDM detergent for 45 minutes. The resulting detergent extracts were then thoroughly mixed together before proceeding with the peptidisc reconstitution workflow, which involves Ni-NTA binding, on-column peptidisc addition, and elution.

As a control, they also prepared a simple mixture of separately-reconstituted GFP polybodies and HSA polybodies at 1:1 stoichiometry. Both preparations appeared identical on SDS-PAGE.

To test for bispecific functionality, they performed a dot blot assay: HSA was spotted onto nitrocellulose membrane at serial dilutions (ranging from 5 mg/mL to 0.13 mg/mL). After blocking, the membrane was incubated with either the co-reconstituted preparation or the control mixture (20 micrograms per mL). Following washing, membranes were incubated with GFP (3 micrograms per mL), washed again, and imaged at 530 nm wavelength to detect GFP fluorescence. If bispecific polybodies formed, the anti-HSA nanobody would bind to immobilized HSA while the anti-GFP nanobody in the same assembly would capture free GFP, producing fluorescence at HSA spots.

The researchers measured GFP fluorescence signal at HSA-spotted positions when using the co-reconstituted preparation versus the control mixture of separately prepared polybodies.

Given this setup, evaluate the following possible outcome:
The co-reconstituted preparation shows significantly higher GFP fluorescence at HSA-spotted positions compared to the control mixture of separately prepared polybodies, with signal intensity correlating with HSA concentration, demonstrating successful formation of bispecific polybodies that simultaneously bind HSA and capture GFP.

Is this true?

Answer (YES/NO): YES